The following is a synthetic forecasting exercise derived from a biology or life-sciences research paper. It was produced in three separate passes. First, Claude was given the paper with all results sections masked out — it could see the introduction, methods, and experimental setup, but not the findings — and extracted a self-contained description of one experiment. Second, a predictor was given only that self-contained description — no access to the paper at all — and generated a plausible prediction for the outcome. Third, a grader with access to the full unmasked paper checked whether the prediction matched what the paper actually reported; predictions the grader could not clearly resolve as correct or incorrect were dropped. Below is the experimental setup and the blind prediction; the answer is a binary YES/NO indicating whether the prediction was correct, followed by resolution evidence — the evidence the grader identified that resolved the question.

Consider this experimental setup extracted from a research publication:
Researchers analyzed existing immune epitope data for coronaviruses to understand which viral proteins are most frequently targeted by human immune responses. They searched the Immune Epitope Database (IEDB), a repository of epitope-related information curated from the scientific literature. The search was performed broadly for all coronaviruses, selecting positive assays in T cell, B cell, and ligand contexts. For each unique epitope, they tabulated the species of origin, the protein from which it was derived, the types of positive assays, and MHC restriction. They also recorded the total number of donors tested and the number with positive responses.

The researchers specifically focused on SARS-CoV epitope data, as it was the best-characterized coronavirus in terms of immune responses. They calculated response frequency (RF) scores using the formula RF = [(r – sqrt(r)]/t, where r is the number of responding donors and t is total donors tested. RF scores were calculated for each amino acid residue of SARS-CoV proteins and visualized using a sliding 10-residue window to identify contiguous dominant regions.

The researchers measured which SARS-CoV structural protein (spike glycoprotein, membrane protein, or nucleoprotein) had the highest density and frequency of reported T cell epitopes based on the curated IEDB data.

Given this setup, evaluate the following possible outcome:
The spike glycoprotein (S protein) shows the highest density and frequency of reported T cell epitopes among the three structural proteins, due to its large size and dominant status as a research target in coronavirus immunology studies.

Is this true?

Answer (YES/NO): YES